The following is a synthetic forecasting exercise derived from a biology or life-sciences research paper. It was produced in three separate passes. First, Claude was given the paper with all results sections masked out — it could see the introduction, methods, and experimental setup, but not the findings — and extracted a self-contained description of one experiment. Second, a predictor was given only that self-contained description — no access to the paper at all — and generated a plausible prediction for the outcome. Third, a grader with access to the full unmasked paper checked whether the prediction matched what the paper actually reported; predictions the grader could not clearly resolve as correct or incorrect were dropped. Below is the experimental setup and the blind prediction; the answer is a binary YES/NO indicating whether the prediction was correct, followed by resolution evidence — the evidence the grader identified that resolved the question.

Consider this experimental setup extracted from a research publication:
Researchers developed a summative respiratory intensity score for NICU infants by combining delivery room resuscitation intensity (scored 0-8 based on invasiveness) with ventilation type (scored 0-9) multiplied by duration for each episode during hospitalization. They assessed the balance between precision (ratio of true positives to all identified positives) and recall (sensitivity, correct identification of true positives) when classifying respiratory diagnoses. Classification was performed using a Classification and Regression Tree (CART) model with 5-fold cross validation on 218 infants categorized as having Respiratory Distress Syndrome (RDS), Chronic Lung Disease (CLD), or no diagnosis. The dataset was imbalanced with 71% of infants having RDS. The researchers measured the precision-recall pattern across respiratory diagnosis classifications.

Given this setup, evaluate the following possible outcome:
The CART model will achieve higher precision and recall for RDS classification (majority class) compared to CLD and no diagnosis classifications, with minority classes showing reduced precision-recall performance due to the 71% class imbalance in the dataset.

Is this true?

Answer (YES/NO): NO